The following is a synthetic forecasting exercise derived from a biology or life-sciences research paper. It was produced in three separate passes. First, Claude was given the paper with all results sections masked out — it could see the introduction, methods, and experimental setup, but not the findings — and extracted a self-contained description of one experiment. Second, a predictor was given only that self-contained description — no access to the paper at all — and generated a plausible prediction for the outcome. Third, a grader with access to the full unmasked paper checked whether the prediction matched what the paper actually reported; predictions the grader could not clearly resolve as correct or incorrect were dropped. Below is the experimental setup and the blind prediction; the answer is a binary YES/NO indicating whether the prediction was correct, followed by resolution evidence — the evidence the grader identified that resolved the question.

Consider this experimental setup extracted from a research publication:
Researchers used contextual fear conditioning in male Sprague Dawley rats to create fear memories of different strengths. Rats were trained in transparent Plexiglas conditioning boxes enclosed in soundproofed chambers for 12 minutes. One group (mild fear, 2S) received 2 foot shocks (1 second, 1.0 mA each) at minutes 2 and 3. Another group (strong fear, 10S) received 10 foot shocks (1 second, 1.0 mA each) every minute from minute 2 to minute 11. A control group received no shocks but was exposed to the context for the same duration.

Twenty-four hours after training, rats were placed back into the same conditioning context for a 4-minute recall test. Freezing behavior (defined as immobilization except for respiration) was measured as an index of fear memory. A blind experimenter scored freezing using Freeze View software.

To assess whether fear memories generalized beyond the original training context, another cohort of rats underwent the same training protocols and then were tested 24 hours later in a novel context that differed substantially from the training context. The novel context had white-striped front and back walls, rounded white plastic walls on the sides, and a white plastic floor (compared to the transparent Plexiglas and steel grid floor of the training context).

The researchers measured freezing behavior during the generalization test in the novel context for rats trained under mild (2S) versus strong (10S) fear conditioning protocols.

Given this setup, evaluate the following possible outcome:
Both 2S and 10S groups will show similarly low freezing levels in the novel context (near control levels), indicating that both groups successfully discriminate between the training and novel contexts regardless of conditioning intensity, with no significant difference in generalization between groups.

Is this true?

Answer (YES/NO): NO